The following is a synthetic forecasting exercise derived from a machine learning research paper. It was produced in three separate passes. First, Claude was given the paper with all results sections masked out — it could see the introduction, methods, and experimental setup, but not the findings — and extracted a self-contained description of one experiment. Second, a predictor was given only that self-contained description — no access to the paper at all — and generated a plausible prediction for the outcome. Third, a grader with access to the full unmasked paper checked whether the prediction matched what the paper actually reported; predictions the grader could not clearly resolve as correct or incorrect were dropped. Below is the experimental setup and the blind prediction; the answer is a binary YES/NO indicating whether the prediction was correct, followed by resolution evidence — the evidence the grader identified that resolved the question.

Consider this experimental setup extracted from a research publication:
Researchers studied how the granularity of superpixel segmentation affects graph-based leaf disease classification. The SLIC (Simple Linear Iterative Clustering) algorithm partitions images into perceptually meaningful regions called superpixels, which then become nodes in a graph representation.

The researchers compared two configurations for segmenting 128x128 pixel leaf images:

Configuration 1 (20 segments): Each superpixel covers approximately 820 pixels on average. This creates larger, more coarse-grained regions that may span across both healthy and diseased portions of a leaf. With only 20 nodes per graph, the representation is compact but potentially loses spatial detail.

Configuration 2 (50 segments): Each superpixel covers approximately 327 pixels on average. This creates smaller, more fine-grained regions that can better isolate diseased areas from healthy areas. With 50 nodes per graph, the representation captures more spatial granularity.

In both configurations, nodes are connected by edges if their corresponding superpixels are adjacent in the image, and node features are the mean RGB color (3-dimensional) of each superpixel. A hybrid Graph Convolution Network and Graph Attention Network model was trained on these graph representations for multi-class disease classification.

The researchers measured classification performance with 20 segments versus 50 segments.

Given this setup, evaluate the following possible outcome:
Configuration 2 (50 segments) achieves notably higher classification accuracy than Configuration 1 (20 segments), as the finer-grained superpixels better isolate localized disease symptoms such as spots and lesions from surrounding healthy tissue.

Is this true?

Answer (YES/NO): YES